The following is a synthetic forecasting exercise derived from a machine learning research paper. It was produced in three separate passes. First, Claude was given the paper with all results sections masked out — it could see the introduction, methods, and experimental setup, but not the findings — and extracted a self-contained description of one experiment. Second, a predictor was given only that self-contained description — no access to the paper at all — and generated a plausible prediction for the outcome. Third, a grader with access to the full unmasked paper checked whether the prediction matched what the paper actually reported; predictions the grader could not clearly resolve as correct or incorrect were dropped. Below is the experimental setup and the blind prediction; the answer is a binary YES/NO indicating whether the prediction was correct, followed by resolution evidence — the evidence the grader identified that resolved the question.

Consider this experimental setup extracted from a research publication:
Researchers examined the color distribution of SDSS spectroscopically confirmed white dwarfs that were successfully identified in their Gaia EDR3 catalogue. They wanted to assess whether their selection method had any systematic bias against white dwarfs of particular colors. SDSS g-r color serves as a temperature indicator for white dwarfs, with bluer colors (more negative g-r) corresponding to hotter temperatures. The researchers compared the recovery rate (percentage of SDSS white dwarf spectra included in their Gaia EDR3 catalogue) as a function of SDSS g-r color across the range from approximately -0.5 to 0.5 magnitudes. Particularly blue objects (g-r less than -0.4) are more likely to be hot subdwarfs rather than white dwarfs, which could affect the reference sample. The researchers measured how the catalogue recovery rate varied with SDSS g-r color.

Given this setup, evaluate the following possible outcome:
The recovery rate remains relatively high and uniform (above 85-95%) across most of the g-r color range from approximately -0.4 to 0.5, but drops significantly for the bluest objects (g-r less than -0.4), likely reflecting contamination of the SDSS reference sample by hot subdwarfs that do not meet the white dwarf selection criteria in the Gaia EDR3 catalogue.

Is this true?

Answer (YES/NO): YES